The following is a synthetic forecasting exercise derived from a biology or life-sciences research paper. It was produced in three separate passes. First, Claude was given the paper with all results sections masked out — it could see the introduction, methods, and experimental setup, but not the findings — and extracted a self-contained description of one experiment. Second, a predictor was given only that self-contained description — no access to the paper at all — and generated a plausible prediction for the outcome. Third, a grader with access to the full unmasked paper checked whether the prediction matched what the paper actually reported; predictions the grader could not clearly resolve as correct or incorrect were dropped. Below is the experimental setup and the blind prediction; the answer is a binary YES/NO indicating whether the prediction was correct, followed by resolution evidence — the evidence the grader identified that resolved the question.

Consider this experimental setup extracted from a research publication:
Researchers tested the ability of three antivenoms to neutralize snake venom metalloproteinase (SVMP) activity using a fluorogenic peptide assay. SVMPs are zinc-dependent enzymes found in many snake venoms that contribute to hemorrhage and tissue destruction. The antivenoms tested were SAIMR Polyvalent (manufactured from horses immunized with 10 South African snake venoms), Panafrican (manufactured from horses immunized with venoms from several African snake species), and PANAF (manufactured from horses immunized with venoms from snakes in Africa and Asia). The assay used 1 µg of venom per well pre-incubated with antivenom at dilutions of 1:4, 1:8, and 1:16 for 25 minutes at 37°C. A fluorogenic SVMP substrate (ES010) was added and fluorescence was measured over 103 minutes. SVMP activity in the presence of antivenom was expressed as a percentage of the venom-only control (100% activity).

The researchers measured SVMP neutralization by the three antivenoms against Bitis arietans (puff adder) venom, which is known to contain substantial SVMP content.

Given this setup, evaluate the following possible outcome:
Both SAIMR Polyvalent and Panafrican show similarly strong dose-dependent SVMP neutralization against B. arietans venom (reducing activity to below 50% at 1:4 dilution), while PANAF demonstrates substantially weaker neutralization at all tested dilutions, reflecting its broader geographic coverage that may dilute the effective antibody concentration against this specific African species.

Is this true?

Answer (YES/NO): NO